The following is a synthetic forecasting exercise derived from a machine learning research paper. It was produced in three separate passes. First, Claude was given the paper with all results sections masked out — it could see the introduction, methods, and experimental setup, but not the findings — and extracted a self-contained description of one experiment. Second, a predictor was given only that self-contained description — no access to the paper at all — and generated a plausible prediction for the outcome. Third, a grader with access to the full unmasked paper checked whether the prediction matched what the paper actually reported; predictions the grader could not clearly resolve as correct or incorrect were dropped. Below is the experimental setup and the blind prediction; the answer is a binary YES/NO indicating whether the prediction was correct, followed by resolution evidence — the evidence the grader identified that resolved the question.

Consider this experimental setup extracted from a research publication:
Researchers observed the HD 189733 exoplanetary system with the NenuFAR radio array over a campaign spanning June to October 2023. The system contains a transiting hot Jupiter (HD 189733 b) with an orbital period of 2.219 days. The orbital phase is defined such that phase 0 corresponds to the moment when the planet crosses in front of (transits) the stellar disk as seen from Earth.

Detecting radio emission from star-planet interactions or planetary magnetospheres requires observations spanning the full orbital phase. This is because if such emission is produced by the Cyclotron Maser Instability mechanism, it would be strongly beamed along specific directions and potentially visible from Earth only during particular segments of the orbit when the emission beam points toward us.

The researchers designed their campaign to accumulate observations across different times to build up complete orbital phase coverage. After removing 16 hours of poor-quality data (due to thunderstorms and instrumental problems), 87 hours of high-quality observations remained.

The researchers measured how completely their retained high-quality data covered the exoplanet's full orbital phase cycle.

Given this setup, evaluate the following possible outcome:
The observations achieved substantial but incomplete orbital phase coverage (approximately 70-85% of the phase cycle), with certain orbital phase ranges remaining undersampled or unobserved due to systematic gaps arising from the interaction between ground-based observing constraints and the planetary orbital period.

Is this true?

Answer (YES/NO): NO